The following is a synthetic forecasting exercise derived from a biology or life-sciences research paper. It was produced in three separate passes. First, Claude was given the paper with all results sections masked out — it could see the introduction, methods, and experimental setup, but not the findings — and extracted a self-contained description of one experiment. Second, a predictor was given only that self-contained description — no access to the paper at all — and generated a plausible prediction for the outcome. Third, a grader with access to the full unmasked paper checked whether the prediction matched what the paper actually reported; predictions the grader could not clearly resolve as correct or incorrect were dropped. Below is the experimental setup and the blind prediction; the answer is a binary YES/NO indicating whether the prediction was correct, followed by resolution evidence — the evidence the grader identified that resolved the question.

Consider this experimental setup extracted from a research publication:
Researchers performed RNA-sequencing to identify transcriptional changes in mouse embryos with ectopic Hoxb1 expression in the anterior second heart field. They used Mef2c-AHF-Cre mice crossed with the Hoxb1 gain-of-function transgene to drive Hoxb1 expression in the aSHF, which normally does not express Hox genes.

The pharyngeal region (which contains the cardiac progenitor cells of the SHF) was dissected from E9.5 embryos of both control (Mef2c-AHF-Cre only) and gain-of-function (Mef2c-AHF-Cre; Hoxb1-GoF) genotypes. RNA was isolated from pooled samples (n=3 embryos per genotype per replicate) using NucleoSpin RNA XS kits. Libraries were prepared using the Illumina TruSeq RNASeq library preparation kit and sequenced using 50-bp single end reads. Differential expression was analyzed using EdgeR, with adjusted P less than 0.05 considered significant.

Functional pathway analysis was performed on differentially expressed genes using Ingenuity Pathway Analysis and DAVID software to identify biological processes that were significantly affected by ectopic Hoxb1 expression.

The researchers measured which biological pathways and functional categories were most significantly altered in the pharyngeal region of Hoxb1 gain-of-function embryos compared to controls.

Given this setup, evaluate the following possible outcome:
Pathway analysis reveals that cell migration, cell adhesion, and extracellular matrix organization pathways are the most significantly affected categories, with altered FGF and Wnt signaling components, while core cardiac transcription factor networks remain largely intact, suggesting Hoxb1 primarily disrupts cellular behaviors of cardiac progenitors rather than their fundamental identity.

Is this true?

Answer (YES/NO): NO